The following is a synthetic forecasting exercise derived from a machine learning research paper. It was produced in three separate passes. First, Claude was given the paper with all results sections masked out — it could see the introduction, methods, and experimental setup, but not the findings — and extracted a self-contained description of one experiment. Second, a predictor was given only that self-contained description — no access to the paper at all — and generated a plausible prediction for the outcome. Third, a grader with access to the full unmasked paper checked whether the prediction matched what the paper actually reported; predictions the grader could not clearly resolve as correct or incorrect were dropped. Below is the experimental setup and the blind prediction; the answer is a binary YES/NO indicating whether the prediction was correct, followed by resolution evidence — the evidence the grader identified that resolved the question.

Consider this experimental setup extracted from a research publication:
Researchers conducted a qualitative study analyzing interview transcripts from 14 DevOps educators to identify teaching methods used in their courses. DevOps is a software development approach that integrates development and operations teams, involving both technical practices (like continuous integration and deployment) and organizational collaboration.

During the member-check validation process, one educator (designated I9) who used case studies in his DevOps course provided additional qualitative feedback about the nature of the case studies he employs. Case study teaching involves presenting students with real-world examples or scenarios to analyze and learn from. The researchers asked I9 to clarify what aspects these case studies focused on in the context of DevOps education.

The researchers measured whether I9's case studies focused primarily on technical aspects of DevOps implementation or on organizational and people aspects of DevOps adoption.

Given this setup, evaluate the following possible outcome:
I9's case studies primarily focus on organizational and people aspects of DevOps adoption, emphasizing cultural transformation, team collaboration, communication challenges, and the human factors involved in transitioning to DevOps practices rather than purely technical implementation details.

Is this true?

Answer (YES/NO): YES